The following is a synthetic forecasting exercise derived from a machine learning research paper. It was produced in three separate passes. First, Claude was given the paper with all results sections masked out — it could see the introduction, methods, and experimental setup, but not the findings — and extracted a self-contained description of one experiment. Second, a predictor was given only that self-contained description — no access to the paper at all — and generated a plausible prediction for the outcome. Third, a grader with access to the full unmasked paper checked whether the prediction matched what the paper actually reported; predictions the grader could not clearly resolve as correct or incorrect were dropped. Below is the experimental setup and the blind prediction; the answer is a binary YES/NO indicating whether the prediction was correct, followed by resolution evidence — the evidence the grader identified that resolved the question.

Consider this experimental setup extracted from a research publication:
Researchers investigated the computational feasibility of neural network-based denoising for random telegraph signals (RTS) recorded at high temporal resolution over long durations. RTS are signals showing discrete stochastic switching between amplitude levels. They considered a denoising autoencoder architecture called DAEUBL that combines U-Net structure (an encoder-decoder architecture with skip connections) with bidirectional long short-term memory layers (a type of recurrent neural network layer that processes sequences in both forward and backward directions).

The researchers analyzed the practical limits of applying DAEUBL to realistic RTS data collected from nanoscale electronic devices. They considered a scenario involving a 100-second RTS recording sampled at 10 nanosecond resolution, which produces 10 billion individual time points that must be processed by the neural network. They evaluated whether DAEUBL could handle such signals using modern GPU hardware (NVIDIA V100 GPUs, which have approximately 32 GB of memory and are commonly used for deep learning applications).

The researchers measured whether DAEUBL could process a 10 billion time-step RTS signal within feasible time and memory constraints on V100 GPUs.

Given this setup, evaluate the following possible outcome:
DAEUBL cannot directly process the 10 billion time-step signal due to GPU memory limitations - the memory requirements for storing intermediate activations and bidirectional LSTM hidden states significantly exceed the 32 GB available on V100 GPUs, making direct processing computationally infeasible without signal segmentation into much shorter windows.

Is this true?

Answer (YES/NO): YES